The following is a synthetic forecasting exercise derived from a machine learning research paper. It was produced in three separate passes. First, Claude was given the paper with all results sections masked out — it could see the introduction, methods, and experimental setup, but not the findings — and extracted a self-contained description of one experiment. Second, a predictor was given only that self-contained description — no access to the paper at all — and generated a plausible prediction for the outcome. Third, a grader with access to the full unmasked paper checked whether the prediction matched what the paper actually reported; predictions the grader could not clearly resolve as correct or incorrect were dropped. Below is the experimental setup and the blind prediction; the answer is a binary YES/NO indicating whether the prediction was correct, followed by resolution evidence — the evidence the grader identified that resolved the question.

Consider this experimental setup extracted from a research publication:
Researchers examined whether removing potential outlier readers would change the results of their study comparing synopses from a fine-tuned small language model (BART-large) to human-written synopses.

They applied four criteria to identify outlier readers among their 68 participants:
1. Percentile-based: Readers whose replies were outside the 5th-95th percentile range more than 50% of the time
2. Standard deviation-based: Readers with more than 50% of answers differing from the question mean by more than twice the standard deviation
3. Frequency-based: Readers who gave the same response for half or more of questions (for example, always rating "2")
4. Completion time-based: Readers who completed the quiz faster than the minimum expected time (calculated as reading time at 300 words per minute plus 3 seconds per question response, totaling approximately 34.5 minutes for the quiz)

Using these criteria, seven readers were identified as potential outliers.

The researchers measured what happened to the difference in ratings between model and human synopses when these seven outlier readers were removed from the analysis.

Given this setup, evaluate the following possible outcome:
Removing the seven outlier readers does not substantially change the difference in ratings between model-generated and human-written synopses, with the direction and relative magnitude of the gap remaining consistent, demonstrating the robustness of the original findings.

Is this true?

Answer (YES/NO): NO